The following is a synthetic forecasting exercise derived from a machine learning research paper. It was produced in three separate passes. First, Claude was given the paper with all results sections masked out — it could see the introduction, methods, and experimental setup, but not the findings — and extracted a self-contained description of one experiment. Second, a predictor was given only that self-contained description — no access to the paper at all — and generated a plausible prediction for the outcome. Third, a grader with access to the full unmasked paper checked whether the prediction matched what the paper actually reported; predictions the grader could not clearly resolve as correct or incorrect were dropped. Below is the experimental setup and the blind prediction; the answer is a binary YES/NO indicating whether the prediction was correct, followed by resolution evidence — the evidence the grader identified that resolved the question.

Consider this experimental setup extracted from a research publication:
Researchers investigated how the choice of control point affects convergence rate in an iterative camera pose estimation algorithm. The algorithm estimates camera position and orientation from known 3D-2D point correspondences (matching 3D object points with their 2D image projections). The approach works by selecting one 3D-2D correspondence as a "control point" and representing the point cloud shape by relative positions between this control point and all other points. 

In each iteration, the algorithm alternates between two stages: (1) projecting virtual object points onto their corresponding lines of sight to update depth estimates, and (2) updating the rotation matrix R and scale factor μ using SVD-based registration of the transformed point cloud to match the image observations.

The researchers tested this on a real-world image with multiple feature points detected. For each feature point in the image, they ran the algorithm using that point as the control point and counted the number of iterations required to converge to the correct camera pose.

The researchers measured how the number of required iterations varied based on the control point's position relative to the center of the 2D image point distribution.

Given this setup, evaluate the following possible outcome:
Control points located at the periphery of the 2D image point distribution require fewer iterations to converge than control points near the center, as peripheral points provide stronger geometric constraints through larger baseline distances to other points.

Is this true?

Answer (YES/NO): NO